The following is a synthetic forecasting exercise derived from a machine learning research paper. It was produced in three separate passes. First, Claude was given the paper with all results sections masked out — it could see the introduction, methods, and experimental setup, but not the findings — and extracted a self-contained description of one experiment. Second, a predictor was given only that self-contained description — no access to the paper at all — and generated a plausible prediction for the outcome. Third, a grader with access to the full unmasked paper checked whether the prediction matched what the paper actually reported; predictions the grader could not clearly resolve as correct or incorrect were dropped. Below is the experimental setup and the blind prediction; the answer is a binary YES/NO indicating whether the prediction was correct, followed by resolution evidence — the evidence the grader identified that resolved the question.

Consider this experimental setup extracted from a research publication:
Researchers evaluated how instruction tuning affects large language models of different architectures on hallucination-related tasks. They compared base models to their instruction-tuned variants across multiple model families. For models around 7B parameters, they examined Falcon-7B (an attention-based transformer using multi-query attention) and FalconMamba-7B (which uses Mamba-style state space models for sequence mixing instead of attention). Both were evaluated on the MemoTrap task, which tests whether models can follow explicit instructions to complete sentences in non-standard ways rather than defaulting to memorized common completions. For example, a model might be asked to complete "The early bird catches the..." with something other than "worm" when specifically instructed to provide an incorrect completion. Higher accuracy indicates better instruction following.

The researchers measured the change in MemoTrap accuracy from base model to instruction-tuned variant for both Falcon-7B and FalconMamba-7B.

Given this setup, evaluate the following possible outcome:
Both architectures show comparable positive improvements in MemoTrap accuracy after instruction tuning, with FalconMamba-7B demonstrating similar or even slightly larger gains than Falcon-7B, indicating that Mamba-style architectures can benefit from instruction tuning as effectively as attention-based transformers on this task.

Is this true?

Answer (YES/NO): NO